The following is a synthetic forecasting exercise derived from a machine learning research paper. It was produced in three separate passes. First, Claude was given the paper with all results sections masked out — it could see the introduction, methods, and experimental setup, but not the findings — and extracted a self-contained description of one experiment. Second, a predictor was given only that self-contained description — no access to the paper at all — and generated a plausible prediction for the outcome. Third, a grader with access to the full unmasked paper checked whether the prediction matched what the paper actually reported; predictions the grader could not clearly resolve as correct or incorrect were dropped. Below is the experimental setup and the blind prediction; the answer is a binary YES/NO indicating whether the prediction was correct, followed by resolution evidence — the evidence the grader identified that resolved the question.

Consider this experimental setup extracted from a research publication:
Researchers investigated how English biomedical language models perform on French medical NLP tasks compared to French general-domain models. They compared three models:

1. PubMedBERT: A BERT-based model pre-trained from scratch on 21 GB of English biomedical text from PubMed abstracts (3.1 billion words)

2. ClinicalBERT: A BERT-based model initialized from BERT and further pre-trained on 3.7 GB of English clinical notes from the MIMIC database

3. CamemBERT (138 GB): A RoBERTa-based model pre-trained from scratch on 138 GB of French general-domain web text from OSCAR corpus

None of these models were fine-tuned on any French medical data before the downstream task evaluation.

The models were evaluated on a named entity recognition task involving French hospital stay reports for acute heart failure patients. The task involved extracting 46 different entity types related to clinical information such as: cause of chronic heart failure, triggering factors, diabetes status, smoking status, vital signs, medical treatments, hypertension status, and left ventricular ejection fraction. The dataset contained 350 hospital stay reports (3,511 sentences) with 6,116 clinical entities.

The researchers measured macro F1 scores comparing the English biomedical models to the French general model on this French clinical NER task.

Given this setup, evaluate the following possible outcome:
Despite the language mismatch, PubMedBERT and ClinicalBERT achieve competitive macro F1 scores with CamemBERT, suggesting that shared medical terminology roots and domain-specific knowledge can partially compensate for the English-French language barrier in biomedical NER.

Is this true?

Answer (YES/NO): NO